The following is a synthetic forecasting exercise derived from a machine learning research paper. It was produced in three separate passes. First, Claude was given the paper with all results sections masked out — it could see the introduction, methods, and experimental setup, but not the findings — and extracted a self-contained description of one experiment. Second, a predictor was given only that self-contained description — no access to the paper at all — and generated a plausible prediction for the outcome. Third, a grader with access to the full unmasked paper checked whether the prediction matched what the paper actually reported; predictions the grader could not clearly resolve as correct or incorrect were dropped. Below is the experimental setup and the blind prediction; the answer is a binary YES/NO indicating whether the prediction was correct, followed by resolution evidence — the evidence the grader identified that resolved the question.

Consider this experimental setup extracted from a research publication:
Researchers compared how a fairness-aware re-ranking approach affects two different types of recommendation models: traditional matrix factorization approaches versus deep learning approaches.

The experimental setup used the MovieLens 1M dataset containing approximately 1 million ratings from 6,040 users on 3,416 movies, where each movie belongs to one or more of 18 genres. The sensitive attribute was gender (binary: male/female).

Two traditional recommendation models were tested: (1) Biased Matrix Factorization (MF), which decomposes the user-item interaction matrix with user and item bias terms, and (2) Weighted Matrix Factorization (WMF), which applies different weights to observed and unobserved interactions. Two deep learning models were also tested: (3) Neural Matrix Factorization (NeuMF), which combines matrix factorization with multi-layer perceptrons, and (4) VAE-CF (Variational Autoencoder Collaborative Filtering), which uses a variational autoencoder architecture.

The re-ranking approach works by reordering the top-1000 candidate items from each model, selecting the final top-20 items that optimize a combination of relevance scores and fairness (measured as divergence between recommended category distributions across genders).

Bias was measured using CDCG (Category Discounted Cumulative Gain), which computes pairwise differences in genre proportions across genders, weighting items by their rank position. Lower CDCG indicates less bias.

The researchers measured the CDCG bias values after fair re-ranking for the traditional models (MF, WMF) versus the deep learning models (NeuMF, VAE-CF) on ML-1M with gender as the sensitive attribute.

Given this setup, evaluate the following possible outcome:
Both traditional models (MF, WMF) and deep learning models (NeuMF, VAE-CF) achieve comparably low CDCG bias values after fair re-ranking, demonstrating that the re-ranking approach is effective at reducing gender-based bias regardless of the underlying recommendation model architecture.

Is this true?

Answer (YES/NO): YES